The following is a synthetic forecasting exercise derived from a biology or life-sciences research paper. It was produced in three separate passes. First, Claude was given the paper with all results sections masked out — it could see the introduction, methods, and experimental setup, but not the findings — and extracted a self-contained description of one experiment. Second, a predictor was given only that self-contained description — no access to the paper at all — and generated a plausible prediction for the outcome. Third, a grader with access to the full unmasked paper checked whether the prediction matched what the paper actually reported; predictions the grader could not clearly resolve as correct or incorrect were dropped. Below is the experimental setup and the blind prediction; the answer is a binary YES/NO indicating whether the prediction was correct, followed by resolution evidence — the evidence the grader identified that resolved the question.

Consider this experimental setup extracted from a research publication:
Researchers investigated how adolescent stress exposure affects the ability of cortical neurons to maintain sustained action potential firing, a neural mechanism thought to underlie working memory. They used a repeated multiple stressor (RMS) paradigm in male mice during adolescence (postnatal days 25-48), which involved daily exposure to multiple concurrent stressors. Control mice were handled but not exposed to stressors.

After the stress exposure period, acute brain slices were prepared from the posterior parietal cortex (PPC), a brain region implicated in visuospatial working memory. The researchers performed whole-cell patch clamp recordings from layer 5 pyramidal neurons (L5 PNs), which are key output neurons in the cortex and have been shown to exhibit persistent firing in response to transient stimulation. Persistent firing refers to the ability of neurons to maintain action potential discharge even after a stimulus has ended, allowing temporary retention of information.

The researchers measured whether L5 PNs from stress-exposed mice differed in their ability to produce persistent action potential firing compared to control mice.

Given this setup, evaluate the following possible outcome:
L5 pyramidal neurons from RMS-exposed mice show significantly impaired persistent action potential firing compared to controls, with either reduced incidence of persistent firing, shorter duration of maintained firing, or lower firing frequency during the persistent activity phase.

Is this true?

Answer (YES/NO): YES